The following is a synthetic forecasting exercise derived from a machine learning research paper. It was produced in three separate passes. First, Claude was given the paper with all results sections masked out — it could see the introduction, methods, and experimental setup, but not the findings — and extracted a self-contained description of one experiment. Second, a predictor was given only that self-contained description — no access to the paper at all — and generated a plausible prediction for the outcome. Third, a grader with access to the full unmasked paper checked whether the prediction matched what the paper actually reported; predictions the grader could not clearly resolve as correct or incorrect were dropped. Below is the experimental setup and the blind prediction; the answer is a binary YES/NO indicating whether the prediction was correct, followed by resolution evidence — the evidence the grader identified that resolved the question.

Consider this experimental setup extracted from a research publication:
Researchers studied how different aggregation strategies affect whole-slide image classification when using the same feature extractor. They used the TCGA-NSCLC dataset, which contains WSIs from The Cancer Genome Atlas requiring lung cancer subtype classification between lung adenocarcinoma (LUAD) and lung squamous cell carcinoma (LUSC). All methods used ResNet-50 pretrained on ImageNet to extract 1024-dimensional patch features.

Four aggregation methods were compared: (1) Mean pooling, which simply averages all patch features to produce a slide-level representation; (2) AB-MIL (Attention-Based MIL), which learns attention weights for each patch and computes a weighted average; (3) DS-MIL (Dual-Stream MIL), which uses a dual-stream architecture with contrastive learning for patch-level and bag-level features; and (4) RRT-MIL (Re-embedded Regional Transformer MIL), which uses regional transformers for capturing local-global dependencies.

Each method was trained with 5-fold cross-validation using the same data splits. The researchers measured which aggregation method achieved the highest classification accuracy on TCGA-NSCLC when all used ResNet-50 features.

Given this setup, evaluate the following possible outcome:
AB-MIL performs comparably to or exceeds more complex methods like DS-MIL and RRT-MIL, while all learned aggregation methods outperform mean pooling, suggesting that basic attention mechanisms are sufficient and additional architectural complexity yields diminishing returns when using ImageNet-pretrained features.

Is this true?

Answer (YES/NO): NO